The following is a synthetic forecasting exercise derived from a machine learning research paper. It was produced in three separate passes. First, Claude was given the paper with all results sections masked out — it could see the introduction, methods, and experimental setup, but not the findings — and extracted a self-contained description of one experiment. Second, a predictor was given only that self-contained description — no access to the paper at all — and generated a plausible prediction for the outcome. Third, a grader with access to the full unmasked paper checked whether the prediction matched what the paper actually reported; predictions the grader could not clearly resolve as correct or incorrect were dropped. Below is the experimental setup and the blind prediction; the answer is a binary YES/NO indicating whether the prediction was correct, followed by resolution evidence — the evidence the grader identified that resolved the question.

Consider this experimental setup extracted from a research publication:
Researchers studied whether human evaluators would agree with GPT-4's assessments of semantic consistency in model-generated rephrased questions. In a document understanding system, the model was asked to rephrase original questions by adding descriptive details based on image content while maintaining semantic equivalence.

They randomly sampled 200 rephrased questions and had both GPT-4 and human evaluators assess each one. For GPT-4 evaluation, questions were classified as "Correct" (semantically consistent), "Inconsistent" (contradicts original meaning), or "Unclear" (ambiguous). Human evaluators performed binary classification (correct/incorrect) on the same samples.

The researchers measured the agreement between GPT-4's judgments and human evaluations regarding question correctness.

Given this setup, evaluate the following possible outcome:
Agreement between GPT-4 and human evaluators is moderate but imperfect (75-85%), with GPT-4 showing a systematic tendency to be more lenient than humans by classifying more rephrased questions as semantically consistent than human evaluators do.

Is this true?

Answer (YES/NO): NO